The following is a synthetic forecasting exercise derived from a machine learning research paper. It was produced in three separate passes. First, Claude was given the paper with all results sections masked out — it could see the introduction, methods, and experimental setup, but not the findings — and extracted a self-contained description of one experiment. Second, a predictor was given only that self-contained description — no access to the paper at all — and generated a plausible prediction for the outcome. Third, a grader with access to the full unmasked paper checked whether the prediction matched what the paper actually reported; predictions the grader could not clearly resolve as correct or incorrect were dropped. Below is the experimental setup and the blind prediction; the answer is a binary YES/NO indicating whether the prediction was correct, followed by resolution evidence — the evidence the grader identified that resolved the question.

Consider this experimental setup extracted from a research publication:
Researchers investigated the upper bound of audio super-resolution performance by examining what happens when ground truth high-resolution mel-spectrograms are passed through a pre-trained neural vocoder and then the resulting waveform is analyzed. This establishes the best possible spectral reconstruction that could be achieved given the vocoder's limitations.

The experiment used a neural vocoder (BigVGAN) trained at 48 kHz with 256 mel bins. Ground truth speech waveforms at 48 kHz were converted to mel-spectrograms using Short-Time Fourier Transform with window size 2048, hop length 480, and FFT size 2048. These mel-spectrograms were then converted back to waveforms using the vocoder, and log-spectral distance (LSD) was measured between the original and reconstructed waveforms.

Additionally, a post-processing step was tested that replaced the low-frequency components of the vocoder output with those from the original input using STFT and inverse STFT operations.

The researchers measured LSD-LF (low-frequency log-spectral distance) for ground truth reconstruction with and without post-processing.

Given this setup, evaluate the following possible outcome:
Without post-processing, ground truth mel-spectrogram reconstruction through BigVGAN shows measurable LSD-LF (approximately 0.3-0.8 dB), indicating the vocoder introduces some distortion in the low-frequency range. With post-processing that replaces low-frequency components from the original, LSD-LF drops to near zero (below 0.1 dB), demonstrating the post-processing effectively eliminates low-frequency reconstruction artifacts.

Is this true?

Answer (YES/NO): NO